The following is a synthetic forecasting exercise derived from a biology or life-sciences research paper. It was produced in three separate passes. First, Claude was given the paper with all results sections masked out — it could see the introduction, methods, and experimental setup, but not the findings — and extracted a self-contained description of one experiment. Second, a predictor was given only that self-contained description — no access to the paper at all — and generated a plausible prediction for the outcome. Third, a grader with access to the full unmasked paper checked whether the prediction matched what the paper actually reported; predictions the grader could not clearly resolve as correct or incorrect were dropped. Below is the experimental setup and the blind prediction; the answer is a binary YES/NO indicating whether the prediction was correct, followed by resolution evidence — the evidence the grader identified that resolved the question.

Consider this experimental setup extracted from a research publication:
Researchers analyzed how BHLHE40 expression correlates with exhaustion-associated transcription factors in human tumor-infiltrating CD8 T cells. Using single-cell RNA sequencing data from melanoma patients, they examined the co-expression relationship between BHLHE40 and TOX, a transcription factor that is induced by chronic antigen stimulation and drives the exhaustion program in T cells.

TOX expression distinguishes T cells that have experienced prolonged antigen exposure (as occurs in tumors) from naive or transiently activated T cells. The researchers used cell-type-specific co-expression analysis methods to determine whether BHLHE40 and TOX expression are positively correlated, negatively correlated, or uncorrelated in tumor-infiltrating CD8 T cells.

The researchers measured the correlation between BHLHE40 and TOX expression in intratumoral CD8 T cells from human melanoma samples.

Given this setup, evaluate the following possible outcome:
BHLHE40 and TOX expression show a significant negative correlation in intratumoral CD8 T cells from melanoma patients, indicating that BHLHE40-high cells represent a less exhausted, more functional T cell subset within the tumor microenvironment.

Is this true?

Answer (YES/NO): NO